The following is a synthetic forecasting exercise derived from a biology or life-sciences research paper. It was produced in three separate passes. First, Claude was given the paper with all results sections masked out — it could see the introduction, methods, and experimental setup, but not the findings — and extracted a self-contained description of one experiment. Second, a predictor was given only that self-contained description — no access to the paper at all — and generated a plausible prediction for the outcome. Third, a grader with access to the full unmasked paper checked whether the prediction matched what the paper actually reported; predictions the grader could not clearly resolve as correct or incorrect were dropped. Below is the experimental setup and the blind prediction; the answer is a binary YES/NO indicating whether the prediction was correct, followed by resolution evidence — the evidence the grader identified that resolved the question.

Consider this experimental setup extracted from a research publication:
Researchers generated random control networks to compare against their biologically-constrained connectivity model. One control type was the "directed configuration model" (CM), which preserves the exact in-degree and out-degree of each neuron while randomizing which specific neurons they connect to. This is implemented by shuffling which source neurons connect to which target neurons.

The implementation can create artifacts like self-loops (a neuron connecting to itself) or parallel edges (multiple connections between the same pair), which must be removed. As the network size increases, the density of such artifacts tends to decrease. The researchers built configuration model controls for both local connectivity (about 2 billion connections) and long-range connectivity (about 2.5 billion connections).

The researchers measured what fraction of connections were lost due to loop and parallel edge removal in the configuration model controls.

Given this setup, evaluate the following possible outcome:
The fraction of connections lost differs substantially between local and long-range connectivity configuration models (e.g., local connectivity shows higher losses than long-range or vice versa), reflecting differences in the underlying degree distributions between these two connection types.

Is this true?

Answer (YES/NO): NO